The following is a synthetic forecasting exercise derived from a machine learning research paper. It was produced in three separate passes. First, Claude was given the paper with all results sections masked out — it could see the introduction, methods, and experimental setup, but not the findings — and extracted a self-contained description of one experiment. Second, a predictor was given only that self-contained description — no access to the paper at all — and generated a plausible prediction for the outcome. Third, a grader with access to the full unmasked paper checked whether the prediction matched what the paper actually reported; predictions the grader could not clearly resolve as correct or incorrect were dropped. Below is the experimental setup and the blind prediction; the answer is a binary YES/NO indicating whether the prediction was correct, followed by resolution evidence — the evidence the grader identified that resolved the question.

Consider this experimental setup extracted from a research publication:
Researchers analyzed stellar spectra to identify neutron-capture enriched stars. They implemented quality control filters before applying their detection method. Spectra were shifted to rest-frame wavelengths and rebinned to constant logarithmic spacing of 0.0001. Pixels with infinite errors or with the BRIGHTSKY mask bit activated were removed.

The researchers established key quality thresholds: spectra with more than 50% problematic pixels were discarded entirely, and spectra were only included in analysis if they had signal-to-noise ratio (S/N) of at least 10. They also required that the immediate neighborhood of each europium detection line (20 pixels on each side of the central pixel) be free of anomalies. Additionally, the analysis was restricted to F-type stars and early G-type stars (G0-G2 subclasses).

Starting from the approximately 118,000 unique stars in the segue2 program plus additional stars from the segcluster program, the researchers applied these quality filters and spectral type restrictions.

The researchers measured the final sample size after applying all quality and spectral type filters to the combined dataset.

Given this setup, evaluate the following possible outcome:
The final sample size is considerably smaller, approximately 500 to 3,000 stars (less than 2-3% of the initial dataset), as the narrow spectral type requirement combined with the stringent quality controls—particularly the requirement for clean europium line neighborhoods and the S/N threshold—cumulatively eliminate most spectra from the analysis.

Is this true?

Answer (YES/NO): NO